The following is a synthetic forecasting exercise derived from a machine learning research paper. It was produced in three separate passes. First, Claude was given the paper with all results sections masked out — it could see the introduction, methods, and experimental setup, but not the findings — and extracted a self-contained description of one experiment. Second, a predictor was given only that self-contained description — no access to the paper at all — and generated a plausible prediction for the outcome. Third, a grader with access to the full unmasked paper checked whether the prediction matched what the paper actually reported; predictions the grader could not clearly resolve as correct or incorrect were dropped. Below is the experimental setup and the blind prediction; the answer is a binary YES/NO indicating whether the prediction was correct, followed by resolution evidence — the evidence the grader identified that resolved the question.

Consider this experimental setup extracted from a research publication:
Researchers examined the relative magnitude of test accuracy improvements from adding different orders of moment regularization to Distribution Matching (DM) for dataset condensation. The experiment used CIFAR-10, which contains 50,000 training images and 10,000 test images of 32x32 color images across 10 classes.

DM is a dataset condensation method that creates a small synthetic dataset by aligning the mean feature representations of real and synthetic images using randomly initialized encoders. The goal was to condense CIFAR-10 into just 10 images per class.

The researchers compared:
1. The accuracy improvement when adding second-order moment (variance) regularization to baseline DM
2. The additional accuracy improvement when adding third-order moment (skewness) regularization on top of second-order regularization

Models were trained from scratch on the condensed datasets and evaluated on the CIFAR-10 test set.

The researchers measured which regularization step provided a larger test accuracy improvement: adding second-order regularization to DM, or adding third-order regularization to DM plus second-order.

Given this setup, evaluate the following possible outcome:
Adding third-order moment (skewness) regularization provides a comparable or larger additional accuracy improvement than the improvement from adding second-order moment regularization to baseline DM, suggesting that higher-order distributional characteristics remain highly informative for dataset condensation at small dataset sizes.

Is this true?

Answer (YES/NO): NO